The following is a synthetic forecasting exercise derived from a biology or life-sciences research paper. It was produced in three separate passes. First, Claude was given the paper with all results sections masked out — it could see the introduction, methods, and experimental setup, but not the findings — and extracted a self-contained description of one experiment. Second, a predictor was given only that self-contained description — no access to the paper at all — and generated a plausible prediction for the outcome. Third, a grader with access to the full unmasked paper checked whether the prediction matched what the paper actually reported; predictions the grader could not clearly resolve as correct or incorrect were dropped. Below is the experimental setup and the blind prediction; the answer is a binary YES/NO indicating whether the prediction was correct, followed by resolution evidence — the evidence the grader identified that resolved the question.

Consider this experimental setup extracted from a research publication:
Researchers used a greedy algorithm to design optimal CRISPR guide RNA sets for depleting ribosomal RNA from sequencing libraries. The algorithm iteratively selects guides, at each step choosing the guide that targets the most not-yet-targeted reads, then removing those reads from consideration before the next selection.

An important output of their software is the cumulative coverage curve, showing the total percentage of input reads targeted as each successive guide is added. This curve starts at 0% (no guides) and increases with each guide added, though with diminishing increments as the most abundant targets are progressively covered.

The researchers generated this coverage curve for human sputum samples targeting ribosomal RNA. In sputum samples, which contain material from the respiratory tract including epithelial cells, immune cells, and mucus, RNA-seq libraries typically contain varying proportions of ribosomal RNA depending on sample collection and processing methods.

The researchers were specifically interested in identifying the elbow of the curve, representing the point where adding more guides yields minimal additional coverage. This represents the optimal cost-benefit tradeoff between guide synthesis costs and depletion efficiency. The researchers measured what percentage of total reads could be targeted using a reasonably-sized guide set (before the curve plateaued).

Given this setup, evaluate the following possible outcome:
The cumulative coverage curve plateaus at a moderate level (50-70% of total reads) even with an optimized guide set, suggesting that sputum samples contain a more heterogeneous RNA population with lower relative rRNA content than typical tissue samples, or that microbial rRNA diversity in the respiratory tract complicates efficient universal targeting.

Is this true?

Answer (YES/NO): YES